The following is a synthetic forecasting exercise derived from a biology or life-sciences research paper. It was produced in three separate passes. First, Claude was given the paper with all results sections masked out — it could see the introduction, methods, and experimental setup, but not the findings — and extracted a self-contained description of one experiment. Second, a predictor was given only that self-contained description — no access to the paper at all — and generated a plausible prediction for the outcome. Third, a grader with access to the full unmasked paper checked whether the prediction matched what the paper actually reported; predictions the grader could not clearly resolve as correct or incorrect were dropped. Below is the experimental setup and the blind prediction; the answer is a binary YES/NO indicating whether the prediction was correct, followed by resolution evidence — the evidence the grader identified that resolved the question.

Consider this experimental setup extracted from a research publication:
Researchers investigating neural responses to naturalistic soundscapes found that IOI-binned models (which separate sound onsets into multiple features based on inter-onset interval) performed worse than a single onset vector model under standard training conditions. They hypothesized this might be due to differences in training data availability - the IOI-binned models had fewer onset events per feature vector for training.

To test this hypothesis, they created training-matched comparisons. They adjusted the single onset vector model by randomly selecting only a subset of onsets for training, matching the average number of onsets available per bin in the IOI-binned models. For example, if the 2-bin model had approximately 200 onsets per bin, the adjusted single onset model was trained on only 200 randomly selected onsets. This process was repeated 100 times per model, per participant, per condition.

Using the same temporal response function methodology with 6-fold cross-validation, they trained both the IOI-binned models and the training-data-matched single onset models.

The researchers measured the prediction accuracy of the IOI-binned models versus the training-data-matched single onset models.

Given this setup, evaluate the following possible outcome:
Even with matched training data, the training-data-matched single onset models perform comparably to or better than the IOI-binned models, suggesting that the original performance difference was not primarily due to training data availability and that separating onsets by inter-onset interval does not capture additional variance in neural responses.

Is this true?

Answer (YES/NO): NO